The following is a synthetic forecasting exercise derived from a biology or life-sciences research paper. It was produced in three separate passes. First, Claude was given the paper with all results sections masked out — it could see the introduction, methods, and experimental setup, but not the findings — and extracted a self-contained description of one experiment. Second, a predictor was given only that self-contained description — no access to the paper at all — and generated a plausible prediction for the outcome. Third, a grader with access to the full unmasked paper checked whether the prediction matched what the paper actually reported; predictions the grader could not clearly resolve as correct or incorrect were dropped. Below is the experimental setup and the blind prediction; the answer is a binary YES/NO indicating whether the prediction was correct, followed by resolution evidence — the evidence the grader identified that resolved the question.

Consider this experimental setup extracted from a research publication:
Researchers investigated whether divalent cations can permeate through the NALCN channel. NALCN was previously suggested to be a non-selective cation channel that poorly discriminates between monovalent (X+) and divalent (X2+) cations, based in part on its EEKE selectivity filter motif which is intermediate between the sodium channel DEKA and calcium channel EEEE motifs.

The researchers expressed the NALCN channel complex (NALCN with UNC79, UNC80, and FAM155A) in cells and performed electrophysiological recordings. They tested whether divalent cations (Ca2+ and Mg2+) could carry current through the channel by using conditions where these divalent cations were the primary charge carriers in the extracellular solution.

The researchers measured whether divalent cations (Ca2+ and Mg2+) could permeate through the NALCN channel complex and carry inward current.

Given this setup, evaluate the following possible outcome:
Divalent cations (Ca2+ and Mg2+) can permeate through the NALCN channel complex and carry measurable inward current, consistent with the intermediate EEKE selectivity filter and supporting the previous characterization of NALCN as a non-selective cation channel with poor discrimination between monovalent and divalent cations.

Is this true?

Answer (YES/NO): NO